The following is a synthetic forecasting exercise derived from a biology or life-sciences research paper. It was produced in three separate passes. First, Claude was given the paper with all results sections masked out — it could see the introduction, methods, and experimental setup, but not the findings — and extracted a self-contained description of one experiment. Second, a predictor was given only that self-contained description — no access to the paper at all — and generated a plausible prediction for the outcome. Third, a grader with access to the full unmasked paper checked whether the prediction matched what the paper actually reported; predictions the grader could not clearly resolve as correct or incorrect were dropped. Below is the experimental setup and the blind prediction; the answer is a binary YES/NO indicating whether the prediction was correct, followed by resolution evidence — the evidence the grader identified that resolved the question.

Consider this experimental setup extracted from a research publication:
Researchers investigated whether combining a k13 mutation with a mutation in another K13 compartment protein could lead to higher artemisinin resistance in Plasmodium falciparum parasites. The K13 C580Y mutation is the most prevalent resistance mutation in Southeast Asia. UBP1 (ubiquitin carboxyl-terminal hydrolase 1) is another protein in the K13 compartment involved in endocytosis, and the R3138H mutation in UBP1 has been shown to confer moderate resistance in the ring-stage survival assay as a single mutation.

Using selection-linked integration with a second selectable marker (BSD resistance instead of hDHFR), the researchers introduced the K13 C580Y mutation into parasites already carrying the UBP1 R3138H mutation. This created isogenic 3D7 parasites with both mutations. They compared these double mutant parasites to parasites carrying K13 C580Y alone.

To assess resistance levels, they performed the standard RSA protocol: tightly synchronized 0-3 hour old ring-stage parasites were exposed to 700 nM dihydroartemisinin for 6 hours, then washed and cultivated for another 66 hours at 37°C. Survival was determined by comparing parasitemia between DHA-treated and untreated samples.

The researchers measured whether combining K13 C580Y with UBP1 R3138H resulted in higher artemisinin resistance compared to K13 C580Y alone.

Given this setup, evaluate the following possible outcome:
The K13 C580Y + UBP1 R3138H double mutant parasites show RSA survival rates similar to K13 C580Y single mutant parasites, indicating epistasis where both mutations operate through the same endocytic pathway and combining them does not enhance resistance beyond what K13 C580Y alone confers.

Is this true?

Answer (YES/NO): YES